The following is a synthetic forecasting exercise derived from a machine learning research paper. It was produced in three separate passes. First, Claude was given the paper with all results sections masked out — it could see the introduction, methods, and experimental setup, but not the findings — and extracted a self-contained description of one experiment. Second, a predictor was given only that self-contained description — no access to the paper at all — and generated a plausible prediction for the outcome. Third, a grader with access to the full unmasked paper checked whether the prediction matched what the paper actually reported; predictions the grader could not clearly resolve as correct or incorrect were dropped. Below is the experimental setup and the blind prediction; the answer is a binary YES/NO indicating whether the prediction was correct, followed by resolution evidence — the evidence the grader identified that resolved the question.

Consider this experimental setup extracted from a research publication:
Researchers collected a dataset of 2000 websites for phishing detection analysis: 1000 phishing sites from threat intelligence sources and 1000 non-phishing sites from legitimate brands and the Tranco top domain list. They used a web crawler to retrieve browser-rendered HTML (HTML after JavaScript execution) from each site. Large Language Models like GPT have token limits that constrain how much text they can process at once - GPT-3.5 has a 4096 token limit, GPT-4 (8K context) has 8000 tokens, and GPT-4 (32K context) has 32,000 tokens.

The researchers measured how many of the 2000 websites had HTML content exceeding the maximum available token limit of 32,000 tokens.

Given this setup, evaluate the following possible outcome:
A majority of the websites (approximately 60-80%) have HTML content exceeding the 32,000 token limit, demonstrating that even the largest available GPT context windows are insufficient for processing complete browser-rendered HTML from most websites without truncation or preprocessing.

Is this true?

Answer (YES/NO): NO